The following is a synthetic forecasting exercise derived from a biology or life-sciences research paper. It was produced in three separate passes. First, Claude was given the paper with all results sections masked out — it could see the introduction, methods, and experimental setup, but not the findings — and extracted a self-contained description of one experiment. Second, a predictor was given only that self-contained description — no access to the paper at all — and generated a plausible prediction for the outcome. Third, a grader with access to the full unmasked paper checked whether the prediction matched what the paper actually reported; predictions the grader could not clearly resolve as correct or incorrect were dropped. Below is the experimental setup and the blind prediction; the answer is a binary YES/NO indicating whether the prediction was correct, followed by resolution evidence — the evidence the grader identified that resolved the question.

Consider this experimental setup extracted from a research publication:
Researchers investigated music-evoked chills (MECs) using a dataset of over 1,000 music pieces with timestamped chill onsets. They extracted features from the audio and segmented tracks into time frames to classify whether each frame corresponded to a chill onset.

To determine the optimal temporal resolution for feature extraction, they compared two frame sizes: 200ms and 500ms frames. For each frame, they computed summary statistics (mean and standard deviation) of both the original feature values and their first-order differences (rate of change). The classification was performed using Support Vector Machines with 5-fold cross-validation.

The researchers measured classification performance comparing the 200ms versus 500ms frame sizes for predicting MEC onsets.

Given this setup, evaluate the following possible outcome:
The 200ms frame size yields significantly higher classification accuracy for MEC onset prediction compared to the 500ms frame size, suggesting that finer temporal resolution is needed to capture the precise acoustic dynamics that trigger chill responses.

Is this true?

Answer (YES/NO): NO